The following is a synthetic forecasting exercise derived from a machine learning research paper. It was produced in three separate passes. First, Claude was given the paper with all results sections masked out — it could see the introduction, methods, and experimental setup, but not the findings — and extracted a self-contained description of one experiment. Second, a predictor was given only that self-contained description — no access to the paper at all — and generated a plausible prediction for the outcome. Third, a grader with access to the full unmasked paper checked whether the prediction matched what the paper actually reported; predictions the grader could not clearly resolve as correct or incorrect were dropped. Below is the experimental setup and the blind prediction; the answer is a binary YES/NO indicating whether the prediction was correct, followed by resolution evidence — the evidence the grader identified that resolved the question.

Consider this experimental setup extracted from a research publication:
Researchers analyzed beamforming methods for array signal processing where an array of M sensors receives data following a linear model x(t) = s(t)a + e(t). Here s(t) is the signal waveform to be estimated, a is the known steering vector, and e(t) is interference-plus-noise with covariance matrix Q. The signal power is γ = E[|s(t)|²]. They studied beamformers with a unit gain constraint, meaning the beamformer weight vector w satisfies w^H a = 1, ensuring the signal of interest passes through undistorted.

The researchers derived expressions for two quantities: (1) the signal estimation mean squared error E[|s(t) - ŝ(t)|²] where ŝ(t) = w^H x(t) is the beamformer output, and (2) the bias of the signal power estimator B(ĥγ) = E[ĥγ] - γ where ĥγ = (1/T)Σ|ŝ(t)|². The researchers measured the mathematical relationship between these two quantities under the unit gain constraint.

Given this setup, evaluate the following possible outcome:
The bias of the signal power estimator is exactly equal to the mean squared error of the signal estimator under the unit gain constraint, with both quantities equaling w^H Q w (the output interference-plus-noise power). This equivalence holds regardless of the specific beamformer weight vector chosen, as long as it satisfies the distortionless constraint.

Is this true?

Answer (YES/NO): YES